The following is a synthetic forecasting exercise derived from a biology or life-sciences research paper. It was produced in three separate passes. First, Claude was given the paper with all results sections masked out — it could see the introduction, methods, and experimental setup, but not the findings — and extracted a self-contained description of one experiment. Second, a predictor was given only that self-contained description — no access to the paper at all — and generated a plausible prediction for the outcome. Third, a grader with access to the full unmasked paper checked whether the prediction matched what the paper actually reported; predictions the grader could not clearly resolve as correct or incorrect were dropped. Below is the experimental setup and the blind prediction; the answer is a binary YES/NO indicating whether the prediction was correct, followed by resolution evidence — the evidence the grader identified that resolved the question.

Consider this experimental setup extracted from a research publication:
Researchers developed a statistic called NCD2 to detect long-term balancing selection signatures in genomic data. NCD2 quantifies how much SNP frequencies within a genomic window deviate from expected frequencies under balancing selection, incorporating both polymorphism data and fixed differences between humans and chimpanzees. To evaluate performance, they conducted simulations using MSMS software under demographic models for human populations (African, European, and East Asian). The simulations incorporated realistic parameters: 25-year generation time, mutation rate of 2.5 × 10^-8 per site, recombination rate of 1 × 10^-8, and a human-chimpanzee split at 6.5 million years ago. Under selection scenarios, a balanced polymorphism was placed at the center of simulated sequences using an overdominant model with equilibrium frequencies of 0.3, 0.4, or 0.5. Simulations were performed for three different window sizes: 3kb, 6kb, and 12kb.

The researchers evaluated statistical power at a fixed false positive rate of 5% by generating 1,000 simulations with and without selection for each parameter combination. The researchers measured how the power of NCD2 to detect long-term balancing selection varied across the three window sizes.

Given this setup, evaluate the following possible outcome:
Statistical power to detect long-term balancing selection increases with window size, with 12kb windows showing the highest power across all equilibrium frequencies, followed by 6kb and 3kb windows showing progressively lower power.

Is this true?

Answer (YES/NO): NO